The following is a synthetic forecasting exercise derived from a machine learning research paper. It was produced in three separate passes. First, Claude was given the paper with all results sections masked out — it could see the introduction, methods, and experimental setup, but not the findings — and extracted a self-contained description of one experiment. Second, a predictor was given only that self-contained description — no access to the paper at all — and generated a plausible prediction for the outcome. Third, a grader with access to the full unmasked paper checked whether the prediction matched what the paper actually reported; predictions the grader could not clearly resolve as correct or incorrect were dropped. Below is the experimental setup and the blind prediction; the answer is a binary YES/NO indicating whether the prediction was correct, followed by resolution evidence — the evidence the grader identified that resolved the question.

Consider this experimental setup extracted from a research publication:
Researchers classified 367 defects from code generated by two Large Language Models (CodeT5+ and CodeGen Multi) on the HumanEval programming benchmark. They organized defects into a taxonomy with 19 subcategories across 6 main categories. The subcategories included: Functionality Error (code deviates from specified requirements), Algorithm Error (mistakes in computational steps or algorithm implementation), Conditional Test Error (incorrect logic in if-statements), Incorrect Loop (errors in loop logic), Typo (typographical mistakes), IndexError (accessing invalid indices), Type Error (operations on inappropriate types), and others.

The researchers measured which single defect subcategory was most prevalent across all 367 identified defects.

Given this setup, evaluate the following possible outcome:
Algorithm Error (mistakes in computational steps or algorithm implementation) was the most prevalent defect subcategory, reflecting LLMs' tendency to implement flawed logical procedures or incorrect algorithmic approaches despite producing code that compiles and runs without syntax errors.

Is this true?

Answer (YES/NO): NO